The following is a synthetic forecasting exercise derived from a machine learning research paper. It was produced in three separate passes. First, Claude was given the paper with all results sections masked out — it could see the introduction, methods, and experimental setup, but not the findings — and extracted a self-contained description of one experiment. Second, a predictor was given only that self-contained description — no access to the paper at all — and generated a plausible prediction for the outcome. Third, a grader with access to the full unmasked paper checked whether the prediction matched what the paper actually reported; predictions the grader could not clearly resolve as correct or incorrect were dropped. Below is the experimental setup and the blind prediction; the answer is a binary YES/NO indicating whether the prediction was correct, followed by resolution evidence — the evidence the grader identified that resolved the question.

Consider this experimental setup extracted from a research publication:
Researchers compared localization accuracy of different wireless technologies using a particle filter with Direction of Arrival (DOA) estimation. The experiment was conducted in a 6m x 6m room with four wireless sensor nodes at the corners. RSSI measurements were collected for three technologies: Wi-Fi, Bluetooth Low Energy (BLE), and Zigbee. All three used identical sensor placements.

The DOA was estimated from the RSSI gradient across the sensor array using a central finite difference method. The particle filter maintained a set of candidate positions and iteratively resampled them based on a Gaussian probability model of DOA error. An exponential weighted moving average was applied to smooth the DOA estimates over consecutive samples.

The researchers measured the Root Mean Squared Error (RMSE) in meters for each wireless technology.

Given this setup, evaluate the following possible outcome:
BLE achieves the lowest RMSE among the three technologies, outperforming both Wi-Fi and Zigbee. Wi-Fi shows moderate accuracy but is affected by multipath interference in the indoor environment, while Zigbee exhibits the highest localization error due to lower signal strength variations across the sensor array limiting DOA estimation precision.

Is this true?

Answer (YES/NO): NO